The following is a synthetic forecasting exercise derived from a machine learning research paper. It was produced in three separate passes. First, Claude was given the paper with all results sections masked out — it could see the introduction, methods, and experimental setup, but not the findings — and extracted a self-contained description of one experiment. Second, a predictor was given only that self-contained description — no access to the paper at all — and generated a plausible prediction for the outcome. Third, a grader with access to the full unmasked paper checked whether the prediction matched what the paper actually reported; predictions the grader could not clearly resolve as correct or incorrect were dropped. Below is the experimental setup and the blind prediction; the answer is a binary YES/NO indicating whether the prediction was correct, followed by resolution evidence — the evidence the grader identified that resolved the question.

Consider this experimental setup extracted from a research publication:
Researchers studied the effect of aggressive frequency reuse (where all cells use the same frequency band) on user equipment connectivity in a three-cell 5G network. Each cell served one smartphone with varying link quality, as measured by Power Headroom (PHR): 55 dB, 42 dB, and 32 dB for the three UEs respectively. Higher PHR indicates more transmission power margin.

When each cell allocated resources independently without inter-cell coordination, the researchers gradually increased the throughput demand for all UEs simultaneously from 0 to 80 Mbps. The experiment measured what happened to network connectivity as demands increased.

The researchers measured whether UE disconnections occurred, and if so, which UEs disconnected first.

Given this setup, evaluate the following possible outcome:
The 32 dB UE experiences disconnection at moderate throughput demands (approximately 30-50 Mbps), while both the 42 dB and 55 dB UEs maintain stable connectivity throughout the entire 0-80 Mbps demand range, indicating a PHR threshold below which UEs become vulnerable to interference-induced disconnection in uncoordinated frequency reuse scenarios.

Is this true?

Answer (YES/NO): NO